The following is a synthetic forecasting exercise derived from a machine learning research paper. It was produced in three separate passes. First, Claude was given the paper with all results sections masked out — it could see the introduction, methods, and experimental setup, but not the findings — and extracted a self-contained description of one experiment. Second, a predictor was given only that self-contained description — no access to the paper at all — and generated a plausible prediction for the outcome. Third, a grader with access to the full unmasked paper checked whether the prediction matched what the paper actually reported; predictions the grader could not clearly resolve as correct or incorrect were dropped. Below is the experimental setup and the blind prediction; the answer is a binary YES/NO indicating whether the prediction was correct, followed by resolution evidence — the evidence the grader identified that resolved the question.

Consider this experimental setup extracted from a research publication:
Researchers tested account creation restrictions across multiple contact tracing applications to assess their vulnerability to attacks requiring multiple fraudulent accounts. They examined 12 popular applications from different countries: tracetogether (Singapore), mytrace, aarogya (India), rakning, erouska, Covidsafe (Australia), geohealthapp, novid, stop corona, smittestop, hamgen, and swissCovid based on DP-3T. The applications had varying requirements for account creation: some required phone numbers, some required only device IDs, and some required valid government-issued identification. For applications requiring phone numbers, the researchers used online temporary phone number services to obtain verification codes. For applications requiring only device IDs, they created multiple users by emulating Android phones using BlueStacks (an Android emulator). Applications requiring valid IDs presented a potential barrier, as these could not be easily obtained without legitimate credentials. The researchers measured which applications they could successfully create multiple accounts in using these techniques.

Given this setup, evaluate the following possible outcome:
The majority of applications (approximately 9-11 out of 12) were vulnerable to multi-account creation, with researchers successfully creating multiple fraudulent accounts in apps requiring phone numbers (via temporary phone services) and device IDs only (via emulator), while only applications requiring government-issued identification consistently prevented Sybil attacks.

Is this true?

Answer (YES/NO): YES